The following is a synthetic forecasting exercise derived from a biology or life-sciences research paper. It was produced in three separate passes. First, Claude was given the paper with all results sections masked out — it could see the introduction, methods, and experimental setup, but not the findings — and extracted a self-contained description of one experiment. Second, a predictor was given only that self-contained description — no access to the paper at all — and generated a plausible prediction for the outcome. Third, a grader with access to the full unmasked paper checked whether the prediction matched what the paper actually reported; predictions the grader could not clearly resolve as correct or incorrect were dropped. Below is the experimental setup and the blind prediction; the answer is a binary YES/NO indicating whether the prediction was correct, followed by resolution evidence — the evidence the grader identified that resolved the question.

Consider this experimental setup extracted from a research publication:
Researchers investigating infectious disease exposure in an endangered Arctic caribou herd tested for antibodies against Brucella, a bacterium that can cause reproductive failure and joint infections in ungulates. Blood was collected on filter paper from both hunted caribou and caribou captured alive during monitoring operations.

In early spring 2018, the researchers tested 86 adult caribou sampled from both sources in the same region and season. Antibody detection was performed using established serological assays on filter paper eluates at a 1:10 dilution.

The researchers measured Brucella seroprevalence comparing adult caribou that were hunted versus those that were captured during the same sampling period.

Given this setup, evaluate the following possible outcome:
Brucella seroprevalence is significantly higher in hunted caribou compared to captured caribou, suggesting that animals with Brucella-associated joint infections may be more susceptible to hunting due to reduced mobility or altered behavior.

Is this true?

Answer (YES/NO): YES